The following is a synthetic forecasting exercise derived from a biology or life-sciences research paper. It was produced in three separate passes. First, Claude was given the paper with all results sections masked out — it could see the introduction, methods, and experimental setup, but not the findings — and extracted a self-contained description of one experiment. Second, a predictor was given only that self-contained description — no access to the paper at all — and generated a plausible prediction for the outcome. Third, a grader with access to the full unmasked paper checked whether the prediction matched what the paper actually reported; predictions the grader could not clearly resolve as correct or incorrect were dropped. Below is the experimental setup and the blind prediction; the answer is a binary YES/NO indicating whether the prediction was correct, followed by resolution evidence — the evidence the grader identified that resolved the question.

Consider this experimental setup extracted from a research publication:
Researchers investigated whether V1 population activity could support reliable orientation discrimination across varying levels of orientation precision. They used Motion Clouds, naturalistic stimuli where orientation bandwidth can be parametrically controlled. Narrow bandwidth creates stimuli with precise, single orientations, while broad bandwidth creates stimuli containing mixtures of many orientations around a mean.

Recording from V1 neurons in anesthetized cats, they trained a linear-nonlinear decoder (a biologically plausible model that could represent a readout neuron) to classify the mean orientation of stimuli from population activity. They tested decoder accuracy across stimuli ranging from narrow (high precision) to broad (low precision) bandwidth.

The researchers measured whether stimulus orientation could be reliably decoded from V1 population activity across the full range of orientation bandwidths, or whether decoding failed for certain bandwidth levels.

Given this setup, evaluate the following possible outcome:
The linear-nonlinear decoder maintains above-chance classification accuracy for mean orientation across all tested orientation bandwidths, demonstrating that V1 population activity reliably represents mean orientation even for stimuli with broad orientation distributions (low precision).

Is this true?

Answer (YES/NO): YES